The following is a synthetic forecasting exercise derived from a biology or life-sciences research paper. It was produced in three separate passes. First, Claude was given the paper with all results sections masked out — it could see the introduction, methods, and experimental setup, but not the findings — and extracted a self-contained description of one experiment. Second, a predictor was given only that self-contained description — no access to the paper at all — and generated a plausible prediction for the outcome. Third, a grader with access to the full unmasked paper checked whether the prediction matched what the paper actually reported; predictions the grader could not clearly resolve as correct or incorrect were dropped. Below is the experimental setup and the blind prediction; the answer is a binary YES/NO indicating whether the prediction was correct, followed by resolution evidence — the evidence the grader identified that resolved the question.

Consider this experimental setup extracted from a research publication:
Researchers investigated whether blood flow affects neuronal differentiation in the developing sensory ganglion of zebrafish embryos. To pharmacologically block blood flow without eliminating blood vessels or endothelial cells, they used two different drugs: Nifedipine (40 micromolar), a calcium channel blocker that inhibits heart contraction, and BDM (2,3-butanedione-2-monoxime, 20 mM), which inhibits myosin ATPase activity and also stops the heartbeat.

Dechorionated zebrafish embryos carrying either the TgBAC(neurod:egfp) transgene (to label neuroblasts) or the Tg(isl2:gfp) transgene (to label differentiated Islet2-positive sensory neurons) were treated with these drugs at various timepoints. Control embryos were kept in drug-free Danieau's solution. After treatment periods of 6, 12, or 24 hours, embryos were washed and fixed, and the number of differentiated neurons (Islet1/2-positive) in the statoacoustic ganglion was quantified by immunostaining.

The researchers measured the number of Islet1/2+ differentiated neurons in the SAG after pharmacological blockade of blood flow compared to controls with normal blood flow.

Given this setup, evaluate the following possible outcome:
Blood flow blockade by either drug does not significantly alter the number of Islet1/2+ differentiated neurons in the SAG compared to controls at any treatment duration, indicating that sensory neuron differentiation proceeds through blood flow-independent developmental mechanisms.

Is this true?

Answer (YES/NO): NO